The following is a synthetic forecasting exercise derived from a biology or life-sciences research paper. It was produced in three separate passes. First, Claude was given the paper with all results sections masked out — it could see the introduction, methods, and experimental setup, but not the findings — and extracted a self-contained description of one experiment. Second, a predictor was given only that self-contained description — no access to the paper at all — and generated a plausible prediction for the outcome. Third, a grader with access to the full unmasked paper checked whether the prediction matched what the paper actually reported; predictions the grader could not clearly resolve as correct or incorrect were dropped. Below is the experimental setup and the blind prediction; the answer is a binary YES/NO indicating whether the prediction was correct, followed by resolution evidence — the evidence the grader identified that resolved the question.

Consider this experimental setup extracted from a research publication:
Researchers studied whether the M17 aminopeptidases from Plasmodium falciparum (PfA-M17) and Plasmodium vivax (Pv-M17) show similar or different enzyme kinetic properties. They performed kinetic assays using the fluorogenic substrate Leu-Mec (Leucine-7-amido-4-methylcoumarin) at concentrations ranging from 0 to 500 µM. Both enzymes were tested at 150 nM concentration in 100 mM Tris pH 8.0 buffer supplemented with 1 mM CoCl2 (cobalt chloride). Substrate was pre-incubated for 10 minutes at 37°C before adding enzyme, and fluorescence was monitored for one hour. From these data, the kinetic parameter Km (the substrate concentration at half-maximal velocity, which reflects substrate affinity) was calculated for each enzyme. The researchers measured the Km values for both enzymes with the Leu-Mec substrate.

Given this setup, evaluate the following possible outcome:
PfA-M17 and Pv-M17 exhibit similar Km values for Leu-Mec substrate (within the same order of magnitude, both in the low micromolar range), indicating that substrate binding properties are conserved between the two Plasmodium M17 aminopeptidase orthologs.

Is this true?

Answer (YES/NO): YES